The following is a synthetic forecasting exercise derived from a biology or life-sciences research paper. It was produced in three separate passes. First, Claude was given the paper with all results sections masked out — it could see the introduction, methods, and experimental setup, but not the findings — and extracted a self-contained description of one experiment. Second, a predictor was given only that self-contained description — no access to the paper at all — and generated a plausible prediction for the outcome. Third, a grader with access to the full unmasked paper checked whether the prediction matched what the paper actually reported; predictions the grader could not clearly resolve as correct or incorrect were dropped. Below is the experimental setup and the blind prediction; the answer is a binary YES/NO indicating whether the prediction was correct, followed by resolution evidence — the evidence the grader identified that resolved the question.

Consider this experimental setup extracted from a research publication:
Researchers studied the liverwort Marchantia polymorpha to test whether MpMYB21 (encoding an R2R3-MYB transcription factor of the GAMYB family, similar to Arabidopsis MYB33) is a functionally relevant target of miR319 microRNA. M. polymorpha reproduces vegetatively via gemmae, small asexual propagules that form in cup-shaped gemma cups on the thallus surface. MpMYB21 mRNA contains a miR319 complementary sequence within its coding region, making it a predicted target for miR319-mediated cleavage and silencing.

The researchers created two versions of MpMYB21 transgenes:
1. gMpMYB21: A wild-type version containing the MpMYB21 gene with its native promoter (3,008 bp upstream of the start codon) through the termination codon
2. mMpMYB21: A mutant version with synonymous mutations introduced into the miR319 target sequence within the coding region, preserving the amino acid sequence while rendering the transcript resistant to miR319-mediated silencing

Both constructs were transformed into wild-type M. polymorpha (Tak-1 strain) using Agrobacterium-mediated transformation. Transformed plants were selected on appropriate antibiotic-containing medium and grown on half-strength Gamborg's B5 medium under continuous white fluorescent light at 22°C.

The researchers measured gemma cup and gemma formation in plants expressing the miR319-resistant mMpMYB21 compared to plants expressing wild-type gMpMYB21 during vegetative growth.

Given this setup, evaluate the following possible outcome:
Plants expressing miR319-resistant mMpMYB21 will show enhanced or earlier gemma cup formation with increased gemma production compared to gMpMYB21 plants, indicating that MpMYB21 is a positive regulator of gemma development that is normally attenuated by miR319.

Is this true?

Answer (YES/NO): NO